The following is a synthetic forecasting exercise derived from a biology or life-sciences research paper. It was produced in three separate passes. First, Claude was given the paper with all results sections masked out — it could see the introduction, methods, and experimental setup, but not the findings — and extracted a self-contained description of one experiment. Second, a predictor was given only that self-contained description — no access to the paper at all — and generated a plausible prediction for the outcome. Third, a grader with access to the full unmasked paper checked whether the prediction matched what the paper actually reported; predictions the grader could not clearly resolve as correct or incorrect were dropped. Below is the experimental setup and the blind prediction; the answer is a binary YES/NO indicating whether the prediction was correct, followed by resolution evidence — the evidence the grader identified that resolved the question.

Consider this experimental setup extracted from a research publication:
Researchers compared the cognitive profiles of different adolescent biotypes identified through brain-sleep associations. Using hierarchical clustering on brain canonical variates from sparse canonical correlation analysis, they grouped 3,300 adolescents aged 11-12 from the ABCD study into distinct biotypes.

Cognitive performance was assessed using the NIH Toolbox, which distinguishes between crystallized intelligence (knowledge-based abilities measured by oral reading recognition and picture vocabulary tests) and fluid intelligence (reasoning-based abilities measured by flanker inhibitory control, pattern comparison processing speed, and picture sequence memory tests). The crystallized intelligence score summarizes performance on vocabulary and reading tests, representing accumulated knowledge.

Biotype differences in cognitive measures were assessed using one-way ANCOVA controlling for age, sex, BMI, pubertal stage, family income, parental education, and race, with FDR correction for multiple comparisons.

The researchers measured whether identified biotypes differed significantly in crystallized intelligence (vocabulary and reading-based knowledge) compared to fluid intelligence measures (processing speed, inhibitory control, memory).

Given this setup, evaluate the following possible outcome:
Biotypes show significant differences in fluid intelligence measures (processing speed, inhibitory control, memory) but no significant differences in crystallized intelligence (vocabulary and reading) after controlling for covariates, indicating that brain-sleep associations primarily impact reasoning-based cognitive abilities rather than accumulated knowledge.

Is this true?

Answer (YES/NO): NO